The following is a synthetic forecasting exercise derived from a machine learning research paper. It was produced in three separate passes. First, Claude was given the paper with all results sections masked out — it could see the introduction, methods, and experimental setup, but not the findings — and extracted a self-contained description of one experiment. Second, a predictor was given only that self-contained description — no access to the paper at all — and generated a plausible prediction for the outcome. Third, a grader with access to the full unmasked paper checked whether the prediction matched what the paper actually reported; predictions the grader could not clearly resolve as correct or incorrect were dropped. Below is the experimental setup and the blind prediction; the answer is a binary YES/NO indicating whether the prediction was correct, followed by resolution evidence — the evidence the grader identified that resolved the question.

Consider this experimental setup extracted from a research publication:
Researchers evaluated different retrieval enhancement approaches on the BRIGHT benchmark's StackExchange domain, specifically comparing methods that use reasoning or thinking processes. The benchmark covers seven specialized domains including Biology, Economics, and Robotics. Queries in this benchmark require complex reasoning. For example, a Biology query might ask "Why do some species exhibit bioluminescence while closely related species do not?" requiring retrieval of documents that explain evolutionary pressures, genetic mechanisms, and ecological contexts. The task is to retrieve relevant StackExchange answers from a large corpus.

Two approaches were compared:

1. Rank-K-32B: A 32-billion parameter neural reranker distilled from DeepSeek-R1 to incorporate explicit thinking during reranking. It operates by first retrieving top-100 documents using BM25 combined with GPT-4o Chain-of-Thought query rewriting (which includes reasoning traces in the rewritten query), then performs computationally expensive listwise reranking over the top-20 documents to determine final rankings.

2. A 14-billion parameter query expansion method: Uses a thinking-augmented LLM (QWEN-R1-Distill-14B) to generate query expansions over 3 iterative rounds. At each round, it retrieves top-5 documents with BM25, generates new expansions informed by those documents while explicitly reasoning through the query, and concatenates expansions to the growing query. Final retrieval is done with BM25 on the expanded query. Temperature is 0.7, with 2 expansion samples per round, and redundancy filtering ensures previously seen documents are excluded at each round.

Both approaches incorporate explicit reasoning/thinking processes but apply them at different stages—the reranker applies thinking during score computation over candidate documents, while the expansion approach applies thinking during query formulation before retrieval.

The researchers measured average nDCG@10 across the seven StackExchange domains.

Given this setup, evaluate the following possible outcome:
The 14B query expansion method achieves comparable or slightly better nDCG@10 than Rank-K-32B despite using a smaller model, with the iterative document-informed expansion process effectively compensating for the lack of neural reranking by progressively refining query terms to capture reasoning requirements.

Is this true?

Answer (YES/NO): NO